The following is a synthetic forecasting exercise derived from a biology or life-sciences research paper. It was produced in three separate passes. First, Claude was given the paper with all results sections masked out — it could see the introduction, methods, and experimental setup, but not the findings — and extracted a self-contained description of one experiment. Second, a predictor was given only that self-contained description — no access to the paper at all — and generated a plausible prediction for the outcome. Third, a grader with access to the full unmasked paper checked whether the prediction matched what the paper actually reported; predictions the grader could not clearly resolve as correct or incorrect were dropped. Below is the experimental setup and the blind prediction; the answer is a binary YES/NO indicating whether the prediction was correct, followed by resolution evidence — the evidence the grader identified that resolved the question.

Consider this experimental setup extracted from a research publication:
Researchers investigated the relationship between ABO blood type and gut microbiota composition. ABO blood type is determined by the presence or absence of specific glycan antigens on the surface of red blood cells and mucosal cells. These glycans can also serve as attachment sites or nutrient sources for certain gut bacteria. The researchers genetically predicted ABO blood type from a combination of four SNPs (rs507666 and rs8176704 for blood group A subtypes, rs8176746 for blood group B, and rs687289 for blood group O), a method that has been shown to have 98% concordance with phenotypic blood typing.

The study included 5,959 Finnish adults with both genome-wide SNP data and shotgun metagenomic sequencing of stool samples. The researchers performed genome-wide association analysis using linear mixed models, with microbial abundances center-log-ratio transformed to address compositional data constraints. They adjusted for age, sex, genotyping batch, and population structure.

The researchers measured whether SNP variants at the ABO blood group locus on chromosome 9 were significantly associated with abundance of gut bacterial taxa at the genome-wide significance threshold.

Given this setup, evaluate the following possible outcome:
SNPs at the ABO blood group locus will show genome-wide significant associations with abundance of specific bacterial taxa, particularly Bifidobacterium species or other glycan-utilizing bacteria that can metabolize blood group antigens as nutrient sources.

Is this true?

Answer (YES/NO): YES